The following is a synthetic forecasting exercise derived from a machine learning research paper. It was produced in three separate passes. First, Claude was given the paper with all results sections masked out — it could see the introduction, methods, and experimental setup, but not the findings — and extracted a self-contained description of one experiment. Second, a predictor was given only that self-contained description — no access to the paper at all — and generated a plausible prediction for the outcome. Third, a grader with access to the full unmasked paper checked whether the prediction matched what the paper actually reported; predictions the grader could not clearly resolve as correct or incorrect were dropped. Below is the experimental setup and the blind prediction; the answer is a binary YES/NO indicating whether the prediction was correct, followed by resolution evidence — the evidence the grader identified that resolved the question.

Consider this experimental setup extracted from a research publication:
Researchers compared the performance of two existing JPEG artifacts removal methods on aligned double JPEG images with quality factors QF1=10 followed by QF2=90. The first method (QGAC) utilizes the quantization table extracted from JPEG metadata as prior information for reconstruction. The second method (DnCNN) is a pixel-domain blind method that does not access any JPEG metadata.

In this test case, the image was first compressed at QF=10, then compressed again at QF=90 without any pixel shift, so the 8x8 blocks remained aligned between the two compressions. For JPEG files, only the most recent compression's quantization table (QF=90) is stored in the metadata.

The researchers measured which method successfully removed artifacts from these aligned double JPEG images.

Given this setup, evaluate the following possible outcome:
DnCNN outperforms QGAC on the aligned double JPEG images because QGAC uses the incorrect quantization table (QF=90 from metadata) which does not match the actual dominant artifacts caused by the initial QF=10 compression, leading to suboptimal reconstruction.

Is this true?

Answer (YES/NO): YES